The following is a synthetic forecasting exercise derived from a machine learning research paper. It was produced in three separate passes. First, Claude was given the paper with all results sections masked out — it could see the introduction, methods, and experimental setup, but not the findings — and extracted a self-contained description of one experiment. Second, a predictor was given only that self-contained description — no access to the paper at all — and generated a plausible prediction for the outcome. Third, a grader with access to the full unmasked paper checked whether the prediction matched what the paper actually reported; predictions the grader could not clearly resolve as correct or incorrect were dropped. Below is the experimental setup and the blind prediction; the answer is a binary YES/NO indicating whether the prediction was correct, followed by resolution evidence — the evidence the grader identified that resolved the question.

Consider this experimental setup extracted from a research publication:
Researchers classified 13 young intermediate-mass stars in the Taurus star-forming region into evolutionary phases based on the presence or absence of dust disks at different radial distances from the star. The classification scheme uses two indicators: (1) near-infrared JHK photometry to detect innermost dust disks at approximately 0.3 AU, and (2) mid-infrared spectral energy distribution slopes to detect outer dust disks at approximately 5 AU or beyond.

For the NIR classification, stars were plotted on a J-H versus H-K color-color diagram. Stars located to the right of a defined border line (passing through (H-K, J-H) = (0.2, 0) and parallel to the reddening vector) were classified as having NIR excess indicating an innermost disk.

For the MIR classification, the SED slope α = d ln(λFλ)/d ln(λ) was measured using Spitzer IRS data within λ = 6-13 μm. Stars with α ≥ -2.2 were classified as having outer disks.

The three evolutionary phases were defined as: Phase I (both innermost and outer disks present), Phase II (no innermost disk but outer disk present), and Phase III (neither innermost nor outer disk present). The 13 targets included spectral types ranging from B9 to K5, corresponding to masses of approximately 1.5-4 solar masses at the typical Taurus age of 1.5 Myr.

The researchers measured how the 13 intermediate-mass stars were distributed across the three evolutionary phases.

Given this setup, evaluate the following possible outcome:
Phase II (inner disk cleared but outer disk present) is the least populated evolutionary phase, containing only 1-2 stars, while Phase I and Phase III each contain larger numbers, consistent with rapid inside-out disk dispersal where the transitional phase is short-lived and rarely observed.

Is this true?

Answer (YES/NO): NO